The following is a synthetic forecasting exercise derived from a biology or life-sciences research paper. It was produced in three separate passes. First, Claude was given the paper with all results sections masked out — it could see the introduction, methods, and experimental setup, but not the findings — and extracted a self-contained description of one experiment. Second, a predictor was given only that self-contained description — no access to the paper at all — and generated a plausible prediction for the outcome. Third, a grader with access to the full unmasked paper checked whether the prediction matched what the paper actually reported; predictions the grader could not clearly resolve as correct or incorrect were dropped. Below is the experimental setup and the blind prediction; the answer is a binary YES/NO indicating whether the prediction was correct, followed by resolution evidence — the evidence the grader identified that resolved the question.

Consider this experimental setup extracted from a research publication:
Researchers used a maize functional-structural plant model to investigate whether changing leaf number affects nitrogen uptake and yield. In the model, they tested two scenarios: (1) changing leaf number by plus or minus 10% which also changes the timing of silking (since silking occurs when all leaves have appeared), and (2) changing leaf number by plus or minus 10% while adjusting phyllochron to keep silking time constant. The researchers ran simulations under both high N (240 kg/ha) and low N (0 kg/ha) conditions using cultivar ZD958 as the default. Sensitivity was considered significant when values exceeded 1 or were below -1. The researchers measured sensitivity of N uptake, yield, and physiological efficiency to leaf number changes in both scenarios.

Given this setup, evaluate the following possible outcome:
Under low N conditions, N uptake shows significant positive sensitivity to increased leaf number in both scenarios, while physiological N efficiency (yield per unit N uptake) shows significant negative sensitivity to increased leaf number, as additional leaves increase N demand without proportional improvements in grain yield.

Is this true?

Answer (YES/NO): NO